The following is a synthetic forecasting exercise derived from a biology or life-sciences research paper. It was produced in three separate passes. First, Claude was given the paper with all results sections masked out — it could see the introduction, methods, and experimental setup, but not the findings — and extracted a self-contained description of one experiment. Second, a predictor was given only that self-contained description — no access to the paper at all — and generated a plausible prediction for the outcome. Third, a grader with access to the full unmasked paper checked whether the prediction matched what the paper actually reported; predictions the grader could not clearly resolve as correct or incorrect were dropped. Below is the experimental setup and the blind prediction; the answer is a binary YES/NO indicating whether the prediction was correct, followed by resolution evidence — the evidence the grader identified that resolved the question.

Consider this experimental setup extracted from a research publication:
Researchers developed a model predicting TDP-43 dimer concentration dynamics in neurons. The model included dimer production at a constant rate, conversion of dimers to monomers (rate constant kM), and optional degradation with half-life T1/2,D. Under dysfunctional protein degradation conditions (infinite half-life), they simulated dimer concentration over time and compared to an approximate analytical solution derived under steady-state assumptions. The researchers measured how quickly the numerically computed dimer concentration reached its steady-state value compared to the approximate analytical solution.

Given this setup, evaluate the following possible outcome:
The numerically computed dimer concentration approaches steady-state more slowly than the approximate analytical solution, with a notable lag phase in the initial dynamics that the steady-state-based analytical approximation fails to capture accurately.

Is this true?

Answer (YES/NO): NO